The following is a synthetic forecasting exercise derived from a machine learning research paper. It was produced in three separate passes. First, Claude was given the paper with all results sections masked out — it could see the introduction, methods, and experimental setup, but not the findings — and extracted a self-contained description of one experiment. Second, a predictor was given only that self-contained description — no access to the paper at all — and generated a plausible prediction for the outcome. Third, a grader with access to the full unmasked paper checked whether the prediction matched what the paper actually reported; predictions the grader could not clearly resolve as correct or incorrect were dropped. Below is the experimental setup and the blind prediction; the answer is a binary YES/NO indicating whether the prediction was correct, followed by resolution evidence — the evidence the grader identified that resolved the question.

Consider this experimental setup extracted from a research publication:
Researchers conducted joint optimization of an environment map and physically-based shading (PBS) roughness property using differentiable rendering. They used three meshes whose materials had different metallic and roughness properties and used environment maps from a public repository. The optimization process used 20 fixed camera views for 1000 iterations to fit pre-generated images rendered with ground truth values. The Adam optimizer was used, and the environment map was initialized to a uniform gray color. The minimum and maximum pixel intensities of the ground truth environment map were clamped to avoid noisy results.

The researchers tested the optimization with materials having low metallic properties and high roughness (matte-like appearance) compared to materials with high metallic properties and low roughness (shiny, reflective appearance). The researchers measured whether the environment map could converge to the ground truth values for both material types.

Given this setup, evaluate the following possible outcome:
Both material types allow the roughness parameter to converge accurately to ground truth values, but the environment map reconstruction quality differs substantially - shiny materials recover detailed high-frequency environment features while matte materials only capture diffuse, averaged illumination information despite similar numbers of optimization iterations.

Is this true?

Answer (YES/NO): NO